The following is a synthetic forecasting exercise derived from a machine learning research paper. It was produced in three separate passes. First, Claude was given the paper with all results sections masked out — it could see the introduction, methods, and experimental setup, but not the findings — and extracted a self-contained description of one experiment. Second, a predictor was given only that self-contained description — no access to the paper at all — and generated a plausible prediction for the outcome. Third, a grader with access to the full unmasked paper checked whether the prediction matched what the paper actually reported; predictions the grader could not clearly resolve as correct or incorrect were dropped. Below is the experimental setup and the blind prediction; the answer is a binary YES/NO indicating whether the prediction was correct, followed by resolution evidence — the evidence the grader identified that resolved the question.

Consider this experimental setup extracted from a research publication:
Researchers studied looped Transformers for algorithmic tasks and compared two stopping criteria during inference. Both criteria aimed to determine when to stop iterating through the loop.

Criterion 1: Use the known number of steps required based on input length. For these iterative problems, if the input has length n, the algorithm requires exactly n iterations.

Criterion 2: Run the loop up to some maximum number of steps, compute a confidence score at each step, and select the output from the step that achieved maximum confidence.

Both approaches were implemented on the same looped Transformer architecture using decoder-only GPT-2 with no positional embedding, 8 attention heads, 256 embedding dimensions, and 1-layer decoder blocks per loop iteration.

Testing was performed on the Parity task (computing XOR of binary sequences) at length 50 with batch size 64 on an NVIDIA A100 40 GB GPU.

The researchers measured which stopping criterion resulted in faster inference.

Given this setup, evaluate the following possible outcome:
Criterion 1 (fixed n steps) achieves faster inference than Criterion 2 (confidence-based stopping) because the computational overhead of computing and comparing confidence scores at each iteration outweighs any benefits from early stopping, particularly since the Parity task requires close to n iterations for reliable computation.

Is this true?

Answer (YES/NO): YES